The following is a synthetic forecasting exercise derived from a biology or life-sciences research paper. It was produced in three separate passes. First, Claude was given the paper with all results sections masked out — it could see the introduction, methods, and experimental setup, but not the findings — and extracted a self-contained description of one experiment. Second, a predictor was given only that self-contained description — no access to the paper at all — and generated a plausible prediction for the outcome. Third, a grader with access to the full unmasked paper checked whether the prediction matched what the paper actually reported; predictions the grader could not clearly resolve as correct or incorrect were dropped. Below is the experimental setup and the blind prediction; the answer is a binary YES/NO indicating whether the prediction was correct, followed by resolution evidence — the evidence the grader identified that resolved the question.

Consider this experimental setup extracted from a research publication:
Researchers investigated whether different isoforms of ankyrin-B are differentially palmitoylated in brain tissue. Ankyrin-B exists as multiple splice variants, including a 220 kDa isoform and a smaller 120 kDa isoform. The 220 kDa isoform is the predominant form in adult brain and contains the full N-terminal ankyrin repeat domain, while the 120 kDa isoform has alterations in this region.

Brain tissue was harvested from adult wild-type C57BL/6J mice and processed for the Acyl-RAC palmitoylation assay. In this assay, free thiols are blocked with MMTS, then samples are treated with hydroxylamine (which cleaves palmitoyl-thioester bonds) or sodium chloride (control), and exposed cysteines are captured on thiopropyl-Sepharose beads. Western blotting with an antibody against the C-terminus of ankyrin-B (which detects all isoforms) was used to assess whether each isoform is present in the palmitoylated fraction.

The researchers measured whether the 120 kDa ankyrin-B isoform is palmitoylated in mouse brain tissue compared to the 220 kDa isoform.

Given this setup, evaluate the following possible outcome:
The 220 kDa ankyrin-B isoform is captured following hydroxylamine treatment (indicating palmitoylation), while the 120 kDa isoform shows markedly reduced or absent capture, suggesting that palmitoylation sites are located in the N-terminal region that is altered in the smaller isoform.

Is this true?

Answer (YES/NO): YES